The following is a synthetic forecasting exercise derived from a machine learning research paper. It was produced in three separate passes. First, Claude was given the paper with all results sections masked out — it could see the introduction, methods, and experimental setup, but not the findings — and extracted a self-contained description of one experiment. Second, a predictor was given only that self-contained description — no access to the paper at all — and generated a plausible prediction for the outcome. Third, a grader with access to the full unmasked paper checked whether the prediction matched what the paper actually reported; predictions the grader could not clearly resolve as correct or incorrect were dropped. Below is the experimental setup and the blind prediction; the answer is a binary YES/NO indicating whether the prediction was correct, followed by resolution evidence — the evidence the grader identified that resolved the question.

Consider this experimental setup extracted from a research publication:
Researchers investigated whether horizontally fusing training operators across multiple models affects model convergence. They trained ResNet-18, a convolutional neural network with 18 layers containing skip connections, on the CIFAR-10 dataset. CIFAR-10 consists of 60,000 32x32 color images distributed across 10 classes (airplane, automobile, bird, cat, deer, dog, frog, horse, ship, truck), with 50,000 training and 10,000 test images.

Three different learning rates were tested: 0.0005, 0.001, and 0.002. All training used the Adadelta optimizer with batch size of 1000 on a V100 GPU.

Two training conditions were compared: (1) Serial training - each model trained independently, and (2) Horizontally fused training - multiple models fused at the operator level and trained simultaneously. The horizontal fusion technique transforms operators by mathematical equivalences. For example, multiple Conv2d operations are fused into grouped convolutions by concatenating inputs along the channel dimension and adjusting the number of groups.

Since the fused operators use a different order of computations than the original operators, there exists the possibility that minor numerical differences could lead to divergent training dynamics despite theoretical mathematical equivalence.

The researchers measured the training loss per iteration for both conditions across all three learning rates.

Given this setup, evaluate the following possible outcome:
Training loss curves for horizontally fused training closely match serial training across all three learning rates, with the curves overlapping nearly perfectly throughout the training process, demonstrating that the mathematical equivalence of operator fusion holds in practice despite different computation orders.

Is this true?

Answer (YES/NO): YES